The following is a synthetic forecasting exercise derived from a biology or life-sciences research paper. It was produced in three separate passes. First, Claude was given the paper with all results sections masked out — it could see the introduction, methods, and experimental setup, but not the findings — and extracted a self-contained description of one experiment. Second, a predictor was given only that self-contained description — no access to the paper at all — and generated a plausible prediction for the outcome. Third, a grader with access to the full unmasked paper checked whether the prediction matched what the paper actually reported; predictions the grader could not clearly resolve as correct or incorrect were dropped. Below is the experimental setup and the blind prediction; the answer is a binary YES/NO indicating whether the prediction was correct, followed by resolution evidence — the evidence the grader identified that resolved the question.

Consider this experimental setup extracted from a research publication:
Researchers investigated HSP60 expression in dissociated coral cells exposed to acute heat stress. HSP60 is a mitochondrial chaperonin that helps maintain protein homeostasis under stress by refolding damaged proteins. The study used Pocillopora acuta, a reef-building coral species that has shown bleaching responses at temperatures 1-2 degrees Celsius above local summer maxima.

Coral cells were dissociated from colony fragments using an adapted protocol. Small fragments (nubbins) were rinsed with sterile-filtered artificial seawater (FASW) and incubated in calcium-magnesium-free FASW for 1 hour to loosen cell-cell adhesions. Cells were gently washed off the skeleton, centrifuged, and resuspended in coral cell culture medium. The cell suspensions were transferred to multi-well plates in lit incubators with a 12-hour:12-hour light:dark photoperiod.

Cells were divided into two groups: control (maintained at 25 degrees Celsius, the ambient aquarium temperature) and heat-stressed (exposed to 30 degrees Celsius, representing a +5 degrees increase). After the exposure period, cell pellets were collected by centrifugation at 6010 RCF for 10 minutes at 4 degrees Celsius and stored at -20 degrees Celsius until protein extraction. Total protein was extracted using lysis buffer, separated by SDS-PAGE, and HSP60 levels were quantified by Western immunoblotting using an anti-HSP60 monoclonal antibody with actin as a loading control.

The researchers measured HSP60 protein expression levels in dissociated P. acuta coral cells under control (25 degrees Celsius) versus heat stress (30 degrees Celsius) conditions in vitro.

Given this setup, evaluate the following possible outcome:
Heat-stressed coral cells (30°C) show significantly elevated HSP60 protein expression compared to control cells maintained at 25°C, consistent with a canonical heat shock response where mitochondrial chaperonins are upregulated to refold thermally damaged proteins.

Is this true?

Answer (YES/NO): NO